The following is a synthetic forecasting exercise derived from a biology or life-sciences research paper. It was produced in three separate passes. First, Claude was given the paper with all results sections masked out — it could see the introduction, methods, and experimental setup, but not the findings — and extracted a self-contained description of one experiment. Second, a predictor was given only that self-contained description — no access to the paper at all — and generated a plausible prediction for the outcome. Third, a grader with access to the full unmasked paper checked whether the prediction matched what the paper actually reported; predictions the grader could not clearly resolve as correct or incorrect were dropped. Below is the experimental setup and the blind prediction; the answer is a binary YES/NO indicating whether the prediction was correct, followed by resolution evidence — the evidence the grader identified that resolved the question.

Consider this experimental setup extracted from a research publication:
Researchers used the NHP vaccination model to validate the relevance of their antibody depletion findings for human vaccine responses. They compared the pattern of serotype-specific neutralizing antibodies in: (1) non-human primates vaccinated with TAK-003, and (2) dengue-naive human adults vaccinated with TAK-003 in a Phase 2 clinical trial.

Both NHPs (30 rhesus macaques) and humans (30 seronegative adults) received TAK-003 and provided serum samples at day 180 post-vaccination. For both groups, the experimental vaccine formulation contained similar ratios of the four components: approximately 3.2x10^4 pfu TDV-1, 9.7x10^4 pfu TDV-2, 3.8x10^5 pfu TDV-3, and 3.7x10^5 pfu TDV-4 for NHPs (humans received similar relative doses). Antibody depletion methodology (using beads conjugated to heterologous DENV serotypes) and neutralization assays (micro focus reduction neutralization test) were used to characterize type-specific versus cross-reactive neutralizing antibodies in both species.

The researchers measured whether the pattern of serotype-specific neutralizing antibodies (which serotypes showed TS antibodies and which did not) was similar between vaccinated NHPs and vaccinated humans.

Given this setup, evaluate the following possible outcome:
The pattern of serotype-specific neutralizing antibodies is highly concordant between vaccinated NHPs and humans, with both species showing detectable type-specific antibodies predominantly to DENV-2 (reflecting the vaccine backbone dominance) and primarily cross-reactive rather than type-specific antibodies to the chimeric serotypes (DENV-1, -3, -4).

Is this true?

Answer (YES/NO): YES